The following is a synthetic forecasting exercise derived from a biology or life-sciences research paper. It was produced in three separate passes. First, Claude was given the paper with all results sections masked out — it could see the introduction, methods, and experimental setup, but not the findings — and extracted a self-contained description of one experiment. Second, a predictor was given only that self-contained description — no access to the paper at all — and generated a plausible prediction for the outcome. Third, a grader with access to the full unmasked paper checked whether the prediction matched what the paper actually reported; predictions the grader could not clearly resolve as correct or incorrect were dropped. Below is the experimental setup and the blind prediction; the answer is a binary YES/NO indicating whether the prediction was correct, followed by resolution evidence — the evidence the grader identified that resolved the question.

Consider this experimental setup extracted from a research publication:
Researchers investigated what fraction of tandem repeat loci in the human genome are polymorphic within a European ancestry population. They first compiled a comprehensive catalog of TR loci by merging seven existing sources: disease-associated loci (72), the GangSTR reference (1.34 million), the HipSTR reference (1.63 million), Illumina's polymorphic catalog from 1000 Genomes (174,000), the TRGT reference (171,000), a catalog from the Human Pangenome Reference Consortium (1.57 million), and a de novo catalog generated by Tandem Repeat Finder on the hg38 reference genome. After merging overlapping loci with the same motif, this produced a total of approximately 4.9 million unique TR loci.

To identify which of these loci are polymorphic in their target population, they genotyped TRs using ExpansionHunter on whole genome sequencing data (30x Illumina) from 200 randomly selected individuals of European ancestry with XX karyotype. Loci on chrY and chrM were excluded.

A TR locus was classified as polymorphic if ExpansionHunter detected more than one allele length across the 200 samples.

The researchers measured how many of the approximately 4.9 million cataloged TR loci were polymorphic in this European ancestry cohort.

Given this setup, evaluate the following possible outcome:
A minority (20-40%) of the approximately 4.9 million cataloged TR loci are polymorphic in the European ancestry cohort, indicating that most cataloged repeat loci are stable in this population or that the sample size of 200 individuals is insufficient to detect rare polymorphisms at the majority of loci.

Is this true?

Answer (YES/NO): NO